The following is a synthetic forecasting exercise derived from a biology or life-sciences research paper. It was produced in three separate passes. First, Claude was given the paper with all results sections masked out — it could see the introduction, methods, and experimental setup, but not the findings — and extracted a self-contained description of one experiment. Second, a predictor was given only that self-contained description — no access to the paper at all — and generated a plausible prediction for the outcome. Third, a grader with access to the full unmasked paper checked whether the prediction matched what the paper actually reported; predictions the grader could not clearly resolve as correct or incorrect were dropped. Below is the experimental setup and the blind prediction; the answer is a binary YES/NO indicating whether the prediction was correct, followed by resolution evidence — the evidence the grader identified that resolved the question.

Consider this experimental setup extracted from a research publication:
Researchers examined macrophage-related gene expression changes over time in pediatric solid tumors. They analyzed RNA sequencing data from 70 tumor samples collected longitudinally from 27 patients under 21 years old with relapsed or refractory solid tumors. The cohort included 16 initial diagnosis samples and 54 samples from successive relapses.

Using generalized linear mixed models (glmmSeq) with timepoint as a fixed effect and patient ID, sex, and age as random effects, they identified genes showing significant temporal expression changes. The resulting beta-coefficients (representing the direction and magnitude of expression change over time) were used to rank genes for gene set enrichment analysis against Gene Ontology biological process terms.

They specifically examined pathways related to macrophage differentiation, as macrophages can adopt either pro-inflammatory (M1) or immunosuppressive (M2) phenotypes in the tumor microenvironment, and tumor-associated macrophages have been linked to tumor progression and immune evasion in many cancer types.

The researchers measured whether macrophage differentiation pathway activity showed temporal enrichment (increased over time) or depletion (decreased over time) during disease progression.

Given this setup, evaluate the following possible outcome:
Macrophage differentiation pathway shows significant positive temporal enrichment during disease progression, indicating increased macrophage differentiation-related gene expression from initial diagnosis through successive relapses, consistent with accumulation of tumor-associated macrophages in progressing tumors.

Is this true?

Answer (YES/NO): YES